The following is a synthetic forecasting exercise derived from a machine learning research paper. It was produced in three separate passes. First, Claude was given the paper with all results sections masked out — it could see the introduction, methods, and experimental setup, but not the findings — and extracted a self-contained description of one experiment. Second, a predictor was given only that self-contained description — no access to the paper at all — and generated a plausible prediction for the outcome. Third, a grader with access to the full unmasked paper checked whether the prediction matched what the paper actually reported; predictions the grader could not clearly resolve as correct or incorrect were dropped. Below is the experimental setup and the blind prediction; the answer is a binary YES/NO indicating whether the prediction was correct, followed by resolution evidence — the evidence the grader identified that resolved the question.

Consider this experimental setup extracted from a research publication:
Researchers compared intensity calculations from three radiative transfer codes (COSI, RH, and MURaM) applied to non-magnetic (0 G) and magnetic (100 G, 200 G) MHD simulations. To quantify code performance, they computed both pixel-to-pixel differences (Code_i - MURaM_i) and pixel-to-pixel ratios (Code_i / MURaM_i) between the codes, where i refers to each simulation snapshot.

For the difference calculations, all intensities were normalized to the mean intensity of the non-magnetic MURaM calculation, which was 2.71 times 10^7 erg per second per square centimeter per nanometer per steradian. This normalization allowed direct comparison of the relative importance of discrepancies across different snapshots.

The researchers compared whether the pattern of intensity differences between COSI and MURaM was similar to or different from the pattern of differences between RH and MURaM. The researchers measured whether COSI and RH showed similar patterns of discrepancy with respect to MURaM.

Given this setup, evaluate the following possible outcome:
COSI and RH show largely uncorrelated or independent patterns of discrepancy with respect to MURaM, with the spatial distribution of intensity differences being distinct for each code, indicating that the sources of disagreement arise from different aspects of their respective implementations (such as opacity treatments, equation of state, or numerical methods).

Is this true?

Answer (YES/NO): YES